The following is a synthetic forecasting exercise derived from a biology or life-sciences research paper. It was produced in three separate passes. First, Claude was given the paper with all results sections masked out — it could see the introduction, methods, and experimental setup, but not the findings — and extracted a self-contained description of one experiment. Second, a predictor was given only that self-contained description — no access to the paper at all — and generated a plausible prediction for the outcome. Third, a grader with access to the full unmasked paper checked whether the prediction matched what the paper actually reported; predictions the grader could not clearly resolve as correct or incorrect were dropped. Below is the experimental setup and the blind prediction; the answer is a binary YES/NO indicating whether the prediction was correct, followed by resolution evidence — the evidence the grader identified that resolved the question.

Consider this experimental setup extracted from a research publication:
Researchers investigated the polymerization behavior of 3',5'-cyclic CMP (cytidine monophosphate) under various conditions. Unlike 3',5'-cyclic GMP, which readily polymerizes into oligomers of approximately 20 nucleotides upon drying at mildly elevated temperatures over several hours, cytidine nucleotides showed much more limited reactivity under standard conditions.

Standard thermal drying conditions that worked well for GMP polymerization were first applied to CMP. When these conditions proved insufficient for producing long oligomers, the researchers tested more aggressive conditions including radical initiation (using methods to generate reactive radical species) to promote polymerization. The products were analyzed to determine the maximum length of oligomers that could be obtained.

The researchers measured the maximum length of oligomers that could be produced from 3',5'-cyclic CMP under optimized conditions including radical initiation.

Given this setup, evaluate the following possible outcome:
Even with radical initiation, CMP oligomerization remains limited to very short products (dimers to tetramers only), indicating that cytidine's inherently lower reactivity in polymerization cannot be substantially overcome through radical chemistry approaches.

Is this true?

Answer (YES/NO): NO